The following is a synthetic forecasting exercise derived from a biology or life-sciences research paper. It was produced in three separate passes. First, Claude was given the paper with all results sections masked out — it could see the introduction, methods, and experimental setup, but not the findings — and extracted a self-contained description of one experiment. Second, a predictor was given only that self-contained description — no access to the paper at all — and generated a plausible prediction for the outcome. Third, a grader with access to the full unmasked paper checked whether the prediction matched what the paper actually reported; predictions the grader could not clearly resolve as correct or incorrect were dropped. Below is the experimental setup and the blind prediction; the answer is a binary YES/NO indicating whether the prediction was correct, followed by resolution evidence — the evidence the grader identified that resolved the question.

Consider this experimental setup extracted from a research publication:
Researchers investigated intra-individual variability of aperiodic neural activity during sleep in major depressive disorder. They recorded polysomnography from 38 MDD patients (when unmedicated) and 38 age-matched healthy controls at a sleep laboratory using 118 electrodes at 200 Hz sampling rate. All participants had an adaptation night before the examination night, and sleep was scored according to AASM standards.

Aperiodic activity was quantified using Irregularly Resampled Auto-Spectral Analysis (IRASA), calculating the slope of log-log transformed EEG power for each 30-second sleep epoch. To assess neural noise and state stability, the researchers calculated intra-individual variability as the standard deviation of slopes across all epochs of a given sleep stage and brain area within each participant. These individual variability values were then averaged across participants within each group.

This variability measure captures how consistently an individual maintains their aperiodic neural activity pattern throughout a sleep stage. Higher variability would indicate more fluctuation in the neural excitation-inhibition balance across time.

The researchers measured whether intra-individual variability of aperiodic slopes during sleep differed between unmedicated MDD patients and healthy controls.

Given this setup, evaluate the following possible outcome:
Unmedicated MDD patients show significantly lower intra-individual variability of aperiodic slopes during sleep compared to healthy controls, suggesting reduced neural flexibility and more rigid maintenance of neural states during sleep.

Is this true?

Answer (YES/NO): NO